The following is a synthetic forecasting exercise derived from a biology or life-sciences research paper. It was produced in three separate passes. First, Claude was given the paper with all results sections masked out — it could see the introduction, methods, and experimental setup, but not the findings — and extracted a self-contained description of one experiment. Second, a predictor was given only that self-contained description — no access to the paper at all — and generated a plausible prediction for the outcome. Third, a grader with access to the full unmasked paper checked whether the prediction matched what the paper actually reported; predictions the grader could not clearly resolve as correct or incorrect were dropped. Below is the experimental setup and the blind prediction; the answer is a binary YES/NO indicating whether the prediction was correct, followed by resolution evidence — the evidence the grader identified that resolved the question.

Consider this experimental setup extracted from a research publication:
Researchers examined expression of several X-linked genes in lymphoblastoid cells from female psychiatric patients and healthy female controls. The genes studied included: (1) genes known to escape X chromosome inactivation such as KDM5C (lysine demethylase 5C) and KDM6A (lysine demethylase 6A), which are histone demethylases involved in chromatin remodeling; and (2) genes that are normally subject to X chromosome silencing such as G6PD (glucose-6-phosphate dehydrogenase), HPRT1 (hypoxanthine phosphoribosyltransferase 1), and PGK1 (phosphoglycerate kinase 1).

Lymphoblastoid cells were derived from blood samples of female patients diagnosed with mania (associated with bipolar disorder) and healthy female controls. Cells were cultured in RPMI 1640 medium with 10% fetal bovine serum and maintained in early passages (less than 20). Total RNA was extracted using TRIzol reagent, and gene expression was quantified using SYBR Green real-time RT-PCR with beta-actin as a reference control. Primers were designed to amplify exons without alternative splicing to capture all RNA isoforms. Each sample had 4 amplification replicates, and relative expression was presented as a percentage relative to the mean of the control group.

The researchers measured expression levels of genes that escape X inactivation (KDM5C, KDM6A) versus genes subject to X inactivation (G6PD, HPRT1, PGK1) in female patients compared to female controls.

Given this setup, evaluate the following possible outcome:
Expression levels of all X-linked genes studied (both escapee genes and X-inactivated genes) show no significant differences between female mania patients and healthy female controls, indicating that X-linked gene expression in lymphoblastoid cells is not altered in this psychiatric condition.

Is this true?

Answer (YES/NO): NO